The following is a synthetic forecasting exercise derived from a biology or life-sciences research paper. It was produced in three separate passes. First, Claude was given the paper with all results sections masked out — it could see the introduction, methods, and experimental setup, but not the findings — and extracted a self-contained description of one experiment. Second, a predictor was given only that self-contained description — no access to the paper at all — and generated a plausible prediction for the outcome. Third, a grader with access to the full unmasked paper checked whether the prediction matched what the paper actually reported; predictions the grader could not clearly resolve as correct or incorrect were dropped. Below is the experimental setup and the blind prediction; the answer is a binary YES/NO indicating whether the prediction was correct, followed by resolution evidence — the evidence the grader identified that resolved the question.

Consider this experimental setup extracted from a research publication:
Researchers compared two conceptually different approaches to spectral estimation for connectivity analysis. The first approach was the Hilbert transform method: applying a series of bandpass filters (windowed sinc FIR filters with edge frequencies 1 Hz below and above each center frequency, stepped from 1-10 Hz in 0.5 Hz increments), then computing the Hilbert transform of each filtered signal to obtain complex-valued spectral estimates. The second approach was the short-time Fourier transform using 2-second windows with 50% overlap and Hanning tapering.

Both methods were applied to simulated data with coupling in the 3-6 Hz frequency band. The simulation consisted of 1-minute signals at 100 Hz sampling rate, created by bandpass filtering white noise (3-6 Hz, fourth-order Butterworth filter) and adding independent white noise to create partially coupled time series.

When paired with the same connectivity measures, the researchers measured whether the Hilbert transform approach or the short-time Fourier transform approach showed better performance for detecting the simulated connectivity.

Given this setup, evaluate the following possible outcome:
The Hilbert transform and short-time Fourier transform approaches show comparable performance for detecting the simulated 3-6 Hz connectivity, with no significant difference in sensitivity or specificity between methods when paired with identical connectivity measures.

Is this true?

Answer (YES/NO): NO